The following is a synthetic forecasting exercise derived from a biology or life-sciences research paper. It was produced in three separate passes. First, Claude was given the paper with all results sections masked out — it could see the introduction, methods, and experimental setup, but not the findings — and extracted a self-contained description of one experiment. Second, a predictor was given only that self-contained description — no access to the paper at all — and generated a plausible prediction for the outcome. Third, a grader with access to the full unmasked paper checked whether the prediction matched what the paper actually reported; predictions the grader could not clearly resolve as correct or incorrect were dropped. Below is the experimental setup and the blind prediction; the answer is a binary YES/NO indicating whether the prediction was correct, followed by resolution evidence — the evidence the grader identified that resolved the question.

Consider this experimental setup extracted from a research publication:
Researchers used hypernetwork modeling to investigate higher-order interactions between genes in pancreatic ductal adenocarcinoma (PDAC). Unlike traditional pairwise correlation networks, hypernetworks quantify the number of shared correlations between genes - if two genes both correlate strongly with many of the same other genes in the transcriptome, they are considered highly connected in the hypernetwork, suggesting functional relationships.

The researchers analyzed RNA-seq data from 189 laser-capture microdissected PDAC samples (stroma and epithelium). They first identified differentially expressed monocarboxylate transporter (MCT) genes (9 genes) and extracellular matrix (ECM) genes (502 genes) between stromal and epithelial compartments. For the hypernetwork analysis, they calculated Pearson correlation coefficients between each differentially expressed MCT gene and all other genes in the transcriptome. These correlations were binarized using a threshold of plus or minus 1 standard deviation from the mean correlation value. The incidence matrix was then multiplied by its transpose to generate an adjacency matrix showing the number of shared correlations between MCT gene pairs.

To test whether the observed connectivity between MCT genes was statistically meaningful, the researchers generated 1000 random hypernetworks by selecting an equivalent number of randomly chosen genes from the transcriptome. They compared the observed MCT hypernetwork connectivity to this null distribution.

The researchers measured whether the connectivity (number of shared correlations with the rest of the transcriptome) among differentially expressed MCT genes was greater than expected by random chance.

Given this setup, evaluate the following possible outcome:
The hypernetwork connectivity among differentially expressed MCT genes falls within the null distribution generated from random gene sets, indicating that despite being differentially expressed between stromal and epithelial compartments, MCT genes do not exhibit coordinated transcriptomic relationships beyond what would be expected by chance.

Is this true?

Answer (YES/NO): NO